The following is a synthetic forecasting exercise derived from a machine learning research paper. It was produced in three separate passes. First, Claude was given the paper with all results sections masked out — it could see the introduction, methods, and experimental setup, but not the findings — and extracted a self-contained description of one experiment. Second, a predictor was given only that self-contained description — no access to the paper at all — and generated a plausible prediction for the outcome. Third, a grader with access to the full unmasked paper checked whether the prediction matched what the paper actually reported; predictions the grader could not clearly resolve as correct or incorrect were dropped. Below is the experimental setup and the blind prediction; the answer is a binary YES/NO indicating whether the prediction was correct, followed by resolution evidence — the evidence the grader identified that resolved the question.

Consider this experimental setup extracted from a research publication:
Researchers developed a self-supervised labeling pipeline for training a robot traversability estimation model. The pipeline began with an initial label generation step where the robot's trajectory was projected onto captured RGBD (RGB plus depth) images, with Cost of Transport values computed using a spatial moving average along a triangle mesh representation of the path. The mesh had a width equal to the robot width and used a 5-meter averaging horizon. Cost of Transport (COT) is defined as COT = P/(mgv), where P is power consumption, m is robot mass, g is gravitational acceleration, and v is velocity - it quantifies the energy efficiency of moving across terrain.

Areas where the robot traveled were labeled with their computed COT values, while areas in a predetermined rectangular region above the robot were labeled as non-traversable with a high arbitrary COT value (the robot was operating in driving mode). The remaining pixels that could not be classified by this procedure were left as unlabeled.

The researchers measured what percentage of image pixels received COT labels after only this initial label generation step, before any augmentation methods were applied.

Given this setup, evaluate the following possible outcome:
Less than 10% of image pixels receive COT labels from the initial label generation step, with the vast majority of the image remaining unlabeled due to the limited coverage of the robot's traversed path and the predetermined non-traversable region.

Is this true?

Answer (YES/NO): NO